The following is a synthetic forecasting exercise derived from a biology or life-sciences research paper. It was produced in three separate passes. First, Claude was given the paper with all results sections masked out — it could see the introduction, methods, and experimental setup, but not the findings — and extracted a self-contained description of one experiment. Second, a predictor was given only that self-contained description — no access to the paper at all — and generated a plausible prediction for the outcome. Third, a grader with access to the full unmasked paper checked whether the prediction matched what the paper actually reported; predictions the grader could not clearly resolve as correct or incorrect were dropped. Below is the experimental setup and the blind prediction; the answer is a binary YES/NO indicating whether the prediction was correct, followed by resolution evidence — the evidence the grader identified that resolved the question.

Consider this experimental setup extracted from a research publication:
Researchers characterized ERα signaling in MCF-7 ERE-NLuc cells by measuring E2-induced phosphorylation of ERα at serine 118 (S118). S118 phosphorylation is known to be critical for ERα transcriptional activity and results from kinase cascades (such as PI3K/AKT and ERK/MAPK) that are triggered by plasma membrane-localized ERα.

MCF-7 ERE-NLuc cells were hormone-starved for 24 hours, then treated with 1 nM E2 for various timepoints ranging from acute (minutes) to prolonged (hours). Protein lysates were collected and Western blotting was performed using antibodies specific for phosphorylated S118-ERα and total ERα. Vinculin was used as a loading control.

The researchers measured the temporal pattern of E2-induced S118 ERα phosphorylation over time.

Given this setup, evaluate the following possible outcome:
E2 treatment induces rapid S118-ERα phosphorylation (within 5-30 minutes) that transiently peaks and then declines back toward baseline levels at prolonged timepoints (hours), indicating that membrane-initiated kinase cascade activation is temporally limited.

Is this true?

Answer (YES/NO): NO